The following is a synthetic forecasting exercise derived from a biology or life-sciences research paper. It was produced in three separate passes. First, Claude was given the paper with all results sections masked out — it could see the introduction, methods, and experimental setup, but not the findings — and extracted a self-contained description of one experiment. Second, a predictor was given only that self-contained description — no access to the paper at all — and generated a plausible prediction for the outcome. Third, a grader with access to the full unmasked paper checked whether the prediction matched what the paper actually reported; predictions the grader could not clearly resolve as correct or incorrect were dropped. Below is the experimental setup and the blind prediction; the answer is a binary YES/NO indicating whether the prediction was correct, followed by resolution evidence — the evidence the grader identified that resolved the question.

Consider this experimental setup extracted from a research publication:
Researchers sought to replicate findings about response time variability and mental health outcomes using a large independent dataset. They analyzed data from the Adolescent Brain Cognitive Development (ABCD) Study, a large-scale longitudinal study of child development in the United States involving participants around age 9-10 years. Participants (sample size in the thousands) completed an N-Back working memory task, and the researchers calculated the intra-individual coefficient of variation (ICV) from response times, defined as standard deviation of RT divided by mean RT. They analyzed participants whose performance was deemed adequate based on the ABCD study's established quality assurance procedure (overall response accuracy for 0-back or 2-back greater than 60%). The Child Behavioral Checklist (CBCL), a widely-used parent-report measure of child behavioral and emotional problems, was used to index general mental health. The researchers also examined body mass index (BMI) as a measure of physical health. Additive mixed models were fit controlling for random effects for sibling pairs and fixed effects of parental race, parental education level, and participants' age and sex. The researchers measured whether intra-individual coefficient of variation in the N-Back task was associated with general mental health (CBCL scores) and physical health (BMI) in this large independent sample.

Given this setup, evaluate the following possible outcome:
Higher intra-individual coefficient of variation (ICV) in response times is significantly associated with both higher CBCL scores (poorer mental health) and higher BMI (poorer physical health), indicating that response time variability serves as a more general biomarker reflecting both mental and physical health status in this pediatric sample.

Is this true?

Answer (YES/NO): YES